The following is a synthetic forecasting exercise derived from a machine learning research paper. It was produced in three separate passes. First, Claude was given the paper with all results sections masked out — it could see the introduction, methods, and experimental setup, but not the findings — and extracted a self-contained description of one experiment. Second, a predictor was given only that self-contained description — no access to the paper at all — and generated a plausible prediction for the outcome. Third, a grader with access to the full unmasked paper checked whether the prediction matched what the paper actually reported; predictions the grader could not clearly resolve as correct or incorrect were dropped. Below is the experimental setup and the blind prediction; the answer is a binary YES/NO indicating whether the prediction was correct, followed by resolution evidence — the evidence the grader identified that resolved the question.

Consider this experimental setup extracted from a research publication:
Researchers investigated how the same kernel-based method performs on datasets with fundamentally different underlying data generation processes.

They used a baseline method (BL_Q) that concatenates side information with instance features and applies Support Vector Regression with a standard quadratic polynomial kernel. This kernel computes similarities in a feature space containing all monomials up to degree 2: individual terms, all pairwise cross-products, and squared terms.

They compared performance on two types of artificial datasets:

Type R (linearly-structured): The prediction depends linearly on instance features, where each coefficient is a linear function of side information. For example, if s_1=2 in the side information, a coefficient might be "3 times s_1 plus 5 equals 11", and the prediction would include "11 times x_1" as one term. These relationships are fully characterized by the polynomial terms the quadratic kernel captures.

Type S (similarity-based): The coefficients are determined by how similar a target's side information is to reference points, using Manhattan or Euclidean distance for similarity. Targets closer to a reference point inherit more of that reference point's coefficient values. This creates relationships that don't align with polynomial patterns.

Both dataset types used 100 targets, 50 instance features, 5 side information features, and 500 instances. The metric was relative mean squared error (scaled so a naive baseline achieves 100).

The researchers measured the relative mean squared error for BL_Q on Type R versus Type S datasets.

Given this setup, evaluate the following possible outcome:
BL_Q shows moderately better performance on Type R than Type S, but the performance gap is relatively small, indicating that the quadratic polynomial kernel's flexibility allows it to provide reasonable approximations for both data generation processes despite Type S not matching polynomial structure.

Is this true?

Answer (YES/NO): NO